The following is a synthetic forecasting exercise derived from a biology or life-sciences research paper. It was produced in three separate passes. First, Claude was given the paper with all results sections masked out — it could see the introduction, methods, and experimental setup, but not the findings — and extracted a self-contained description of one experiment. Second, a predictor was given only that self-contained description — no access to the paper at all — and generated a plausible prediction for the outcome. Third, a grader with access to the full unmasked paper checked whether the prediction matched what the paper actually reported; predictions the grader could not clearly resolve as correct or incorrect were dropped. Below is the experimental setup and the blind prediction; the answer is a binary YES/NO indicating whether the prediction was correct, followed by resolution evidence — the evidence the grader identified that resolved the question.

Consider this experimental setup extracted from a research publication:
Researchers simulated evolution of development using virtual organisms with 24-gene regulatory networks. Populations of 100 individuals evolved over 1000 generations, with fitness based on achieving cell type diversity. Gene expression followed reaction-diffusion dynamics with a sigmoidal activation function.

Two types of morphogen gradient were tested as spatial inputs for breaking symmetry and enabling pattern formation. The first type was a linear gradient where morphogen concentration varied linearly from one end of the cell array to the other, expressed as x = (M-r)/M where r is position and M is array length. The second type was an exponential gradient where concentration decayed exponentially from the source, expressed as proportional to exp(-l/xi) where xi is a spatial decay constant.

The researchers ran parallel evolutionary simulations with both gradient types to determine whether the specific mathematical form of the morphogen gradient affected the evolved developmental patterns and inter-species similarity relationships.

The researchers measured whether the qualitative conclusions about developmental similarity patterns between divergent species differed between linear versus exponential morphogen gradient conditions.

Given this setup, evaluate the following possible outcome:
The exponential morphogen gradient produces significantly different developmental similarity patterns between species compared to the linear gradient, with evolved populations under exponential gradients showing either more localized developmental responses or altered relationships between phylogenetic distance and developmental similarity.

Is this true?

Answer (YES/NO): NO